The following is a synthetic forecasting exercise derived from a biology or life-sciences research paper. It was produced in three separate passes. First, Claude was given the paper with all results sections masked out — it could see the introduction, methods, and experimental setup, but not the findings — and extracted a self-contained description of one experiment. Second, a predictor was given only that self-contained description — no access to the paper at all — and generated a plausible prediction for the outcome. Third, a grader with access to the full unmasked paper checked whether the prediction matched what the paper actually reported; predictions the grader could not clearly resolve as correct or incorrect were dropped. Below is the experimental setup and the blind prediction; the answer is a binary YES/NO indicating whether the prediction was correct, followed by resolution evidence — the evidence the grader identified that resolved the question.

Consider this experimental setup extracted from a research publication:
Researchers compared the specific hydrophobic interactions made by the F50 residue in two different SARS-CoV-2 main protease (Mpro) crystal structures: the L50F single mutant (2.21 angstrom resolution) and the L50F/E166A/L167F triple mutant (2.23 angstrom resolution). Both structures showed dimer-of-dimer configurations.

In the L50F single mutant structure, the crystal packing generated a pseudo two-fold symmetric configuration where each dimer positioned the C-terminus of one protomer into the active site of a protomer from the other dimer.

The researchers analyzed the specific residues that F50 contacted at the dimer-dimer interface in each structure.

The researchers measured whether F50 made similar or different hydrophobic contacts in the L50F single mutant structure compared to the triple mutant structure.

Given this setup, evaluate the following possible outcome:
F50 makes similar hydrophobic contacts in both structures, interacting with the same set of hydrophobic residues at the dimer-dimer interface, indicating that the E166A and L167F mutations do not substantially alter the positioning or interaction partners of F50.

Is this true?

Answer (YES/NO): NO